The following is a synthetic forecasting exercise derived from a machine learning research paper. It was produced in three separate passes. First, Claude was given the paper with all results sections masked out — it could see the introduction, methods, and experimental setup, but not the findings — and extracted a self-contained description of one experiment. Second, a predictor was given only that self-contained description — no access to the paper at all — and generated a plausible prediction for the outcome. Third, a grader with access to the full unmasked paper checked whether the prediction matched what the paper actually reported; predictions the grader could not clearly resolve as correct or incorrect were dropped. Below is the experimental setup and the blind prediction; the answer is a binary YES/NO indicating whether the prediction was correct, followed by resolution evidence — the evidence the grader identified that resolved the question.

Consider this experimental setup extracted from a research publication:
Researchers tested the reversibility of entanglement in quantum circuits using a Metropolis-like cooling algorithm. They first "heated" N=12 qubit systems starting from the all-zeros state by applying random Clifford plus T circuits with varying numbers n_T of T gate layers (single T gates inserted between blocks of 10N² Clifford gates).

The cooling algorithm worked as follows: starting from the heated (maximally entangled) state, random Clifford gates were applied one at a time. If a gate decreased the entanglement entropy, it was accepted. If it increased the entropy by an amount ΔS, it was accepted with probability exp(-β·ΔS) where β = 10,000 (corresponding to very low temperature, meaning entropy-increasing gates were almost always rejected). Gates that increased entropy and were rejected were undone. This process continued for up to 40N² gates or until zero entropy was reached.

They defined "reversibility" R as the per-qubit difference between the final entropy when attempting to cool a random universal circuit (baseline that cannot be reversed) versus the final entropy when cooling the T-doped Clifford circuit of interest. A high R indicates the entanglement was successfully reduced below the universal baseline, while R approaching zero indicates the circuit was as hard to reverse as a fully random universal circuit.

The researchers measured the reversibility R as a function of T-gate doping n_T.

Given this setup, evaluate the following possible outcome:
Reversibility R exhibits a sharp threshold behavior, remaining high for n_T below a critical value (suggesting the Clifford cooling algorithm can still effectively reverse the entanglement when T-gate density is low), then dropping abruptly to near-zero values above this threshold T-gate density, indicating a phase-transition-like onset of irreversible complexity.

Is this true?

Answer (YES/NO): NO